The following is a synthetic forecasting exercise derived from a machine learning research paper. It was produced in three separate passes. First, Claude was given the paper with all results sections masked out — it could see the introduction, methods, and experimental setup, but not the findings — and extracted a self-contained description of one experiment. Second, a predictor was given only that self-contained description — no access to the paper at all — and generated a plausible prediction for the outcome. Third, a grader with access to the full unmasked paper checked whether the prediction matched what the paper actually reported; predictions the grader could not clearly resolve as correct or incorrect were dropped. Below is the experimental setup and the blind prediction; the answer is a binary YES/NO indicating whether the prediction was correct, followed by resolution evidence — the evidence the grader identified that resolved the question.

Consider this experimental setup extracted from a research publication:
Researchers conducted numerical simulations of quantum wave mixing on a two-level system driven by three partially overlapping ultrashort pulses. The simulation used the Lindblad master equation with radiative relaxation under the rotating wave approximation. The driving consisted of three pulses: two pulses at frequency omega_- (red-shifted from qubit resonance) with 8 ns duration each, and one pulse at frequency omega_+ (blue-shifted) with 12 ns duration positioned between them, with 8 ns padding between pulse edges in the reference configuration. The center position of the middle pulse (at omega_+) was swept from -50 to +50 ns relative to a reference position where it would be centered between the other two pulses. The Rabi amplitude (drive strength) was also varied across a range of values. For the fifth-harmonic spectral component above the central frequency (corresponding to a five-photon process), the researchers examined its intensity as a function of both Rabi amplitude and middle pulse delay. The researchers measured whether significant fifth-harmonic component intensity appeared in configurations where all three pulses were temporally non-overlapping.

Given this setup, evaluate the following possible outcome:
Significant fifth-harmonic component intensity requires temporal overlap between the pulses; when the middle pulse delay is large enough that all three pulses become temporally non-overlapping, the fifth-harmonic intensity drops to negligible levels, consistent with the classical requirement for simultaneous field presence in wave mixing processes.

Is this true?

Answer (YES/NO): YES